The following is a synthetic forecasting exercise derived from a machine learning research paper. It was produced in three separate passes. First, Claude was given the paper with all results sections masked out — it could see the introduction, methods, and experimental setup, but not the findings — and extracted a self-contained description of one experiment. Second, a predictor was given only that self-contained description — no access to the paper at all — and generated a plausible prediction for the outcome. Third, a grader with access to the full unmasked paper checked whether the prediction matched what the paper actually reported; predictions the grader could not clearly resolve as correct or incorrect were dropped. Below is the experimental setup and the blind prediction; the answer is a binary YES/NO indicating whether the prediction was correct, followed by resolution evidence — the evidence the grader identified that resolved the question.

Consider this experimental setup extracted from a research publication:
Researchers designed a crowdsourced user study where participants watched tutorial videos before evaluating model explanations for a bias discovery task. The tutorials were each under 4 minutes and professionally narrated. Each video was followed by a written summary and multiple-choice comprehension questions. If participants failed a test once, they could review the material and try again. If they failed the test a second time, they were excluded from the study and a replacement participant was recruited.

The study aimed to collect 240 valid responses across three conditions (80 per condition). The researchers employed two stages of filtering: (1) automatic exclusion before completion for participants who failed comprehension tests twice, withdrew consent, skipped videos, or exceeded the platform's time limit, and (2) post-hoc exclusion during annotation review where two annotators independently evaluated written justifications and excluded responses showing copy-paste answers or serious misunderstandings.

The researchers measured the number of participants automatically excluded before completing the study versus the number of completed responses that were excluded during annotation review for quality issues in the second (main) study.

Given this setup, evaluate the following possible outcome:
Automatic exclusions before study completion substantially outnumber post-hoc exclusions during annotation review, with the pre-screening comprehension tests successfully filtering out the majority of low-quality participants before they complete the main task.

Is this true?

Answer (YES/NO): YES